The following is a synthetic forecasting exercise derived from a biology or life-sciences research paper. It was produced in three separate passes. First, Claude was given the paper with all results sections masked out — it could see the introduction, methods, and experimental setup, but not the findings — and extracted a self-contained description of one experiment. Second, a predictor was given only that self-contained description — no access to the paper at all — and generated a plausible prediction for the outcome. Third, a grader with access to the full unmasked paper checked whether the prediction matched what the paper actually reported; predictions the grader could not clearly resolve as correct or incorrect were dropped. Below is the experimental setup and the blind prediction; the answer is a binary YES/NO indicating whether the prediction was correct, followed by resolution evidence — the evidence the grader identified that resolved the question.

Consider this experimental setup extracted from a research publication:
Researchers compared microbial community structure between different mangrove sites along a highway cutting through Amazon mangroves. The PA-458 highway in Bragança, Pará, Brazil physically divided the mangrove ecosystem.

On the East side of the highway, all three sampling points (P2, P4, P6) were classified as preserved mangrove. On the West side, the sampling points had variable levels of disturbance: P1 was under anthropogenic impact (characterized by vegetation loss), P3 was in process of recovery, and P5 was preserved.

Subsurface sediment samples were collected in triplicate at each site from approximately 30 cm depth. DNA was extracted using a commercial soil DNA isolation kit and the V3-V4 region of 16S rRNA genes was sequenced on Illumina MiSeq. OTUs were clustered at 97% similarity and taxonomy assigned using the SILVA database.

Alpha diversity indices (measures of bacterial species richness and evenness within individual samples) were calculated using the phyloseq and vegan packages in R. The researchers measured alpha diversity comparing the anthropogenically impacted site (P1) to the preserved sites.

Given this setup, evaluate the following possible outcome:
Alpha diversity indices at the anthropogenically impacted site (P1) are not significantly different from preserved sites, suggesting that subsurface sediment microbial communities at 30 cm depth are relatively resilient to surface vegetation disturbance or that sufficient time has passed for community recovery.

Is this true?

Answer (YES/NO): NO